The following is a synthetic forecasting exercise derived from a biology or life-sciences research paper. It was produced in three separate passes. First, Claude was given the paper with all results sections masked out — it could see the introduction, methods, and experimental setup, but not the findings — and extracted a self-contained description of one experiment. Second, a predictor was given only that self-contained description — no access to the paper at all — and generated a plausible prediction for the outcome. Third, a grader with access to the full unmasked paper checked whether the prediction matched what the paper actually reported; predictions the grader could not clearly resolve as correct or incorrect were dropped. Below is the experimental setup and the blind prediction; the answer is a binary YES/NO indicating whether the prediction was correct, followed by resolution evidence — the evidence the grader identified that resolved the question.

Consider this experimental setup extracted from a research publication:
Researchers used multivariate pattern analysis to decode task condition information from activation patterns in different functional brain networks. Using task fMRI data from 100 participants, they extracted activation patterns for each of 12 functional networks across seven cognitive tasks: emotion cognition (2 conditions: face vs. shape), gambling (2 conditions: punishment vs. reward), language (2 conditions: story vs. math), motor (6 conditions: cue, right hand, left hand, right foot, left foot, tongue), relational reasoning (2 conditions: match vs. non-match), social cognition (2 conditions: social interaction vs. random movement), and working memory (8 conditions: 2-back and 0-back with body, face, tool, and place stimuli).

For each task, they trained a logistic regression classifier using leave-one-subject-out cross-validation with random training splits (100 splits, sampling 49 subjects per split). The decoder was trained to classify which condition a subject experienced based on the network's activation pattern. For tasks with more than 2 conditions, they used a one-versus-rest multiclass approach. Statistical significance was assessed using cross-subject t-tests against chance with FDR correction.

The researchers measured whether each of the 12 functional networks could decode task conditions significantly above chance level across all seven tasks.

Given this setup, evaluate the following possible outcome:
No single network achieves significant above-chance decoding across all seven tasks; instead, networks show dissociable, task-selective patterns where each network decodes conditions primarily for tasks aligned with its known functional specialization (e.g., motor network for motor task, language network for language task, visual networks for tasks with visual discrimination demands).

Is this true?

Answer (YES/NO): NO